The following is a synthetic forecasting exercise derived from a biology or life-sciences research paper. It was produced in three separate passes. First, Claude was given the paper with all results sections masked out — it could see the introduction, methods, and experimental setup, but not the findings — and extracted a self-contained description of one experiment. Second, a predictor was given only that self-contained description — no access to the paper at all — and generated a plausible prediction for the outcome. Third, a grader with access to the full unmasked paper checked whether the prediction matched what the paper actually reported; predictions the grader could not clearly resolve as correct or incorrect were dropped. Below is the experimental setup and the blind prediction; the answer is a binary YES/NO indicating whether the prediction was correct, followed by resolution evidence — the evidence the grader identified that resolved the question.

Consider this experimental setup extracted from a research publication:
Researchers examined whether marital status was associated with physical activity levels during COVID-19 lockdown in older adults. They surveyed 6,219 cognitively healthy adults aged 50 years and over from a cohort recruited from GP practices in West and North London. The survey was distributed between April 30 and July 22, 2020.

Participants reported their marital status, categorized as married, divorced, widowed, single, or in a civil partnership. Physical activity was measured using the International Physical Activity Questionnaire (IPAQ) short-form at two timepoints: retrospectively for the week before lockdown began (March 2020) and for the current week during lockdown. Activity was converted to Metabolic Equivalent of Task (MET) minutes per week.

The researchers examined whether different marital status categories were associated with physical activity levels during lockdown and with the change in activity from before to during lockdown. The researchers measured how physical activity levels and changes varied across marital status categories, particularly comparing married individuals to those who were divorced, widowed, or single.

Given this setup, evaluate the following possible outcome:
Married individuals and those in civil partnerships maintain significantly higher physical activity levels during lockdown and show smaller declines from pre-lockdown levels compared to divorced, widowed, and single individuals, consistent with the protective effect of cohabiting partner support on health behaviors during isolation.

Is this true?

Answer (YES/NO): YES